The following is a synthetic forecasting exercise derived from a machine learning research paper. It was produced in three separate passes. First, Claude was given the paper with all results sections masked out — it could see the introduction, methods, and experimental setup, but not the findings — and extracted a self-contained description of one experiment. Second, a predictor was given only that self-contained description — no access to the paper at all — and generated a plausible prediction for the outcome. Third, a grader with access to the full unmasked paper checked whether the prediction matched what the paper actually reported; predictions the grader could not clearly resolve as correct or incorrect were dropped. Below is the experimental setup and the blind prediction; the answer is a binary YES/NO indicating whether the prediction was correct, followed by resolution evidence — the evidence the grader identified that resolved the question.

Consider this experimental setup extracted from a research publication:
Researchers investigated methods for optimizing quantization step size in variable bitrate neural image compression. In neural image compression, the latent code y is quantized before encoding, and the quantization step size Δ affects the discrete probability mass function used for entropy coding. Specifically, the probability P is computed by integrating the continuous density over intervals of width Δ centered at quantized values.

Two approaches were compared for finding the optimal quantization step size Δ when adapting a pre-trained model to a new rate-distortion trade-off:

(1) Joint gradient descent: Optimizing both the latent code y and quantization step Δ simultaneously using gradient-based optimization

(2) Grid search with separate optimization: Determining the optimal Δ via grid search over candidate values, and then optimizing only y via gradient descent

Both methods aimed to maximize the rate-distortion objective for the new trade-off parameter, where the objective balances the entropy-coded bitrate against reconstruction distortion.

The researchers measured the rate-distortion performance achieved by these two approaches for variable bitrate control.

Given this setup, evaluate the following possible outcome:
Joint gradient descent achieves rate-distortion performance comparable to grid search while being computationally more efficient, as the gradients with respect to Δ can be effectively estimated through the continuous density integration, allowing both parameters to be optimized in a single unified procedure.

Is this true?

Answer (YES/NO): NO